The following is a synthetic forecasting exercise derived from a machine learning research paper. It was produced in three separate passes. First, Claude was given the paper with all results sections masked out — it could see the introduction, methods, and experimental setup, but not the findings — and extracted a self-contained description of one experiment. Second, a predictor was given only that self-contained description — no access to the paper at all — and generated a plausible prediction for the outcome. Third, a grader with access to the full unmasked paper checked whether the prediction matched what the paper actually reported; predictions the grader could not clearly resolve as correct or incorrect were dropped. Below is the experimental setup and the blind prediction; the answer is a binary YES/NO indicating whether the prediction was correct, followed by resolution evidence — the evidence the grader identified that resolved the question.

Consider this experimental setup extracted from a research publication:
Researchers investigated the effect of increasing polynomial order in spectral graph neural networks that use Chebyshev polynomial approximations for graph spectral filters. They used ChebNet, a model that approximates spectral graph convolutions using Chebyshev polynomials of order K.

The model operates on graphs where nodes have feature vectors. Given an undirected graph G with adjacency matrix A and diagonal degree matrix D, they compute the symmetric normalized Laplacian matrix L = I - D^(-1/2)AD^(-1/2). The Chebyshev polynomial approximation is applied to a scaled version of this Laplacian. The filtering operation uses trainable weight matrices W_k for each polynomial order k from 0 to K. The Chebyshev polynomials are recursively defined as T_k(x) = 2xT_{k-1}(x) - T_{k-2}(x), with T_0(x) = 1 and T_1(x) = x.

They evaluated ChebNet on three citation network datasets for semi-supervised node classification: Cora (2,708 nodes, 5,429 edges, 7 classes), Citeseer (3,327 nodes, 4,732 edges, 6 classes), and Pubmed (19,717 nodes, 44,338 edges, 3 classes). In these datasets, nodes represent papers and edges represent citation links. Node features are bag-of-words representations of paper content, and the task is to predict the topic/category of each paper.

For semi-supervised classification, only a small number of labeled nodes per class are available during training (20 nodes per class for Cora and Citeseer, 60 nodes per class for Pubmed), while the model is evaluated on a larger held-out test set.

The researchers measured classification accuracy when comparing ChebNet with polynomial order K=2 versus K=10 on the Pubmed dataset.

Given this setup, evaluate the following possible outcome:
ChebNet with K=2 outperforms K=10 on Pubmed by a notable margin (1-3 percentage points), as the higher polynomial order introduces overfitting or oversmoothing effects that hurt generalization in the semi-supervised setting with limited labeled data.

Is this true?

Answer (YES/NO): NO